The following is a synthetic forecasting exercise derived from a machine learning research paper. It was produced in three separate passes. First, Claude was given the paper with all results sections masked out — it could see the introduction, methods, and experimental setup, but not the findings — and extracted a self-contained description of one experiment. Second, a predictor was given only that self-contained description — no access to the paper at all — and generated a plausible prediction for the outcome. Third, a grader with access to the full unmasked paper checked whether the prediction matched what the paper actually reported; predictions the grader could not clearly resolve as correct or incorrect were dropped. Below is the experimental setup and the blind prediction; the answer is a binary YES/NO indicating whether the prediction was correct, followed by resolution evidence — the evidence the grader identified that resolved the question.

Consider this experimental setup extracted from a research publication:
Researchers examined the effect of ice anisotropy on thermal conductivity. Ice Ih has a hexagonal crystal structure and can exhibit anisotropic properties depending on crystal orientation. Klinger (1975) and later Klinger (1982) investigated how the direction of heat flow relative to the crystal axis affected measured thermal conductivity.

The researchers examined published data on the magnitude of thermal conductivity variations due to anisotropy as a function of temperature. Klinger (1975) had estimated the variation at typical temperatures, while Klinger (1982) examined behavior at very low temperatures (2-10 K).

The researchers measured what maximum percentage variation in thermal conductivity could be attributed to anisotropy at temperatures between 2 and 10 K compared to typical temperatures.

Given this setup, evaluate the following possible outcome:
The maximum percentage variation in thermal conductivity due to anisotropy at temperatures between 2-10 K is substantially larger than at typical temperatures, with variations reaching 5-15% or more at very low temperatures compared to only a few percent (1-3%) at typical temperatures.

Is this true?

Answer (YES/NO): NO